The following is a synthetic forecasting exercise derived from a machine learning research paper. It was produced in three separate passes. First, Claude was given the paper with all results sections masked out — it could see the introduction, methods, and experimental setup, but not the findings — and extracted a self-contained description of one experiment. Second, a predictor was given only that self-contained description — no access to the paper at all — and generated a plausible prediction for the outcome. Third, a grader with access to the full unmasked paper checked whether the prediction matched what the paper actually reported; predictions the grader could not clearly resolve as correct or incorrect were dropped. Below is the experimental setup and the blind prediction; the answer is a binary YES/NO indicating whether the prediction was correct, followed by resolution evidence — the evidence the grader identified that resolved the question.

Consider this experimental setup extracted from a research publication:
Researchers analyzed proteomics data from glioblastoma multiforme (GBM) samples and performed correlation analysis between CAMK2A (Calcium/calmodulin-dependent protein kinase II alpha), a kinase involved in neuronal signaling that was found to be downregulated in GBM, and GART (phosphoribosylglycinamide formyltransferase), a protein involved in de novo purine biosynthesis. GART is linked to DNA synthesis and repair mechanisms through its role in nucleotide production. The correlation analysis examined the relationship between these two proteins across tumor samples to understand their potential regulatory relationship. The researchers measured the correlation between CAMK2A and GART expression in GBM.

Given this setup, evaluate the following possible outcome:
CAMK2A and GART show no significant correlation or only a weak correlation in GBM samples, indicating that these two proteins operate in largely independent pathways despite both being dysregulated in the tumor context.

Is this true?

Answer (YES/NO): NO